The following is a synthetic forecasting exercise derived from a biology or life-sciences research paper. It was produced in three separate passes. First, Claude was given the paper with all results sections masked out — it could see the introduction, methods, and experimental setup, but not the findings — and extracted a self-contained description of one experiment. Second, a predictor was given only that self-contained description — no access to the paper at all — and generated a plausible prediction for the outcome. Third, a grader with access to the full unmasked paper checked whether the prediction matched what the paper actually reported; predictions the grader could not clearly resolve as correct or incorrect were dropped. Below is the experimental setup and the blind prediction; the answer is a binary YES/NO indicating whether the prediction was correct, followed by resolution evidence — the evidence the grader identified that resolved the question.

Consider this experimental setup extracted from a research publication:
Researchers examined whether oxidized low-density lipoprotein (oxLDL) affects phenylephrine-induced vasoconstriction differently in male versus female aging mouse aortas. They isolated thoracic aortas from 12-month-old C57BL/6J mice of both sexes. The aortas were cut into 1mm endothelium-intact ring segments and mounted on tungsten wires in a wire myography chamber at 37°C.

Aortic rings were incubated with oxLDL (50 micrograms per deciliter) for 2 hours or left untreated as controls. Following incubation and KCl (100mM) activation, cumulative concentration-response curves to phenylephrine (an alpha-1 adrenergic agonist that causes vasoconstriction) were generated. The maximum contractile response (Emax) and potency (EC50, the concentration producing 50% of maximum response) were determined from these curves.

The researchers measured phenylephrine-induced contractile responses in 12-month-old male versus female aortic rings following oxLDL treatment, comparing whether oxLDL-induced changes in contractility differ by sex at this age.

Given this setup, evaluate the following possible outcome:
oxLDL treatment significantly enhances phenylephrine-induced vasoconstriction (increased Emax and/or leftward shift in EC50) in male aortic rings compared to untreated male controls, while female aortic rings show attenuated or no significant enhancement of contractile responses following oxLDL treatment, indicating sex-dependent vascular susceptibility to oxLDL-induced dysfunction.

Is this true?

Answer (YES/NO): NO